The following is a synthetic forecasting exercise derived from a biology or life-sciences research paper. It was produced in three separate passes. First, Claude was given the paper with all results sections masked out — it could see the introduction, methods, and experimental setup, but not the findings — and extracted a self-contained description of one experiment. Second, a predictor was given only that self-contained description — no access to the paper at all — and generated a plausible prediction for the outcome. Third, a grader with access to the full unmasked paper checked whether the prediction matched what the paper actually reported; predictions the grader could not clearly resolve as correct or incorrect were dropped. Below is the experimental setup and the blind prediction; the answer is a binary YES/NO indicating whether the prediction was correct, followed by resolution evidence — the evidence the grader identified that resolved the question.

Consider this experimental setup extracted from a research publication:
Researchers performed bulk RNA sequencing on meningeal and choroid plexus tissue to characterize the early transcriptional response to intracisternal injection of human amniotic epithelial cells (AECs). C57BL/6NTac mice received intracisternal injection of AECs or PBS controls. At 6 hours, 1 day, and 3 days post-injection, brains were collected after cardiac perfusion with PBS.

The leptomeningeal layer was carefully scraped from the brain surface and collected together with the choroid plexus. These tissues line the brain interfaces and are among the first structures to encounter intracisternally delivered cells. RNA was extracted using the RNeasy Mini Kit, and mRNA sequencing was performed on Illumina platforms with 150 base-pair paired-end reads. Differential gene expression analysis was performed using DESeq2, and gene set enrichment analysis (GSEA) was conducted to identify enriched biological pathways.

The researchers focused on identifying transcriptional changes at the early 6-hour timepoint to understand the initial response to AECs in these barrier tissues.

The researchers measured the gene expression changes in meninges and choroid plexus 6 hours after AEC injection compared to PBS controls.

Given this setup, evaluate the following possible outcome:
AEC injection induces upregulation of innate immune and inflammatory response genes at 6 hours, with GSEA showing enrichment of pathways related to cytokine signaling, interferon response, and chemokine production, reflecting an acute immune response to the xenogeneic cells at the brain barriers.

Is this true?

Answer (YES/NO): NO